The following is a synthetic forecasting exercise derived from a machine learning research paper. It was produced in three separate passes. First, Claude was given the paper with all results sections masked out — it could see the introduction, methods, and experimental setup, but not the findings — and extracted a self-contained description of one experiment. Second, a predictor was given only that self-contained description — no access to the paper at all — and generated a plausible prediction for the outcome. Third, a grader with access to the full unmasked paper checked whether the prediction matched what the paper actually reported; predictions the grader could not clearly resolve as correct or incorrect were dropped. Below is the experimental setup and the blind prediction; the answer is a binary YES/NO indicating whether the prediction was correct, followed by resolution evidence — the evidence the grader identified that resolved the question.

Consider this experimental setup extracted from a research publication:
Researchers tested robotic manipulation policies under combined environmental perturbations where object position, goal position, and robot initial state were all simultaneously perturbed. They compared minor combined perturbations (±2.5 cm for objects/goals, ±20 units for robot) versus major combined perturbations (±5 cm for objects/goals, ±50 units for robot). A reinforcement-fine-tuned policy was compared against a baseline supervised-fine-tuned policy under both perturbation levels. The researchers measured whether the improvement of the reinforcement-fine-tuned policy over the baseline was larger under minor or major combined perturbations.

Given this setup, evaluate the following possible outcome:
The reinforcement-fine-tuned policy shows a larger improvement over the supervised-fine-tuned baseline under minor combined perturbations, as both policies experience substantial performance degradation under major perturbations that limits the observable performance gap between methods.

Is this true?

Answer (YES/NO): YES